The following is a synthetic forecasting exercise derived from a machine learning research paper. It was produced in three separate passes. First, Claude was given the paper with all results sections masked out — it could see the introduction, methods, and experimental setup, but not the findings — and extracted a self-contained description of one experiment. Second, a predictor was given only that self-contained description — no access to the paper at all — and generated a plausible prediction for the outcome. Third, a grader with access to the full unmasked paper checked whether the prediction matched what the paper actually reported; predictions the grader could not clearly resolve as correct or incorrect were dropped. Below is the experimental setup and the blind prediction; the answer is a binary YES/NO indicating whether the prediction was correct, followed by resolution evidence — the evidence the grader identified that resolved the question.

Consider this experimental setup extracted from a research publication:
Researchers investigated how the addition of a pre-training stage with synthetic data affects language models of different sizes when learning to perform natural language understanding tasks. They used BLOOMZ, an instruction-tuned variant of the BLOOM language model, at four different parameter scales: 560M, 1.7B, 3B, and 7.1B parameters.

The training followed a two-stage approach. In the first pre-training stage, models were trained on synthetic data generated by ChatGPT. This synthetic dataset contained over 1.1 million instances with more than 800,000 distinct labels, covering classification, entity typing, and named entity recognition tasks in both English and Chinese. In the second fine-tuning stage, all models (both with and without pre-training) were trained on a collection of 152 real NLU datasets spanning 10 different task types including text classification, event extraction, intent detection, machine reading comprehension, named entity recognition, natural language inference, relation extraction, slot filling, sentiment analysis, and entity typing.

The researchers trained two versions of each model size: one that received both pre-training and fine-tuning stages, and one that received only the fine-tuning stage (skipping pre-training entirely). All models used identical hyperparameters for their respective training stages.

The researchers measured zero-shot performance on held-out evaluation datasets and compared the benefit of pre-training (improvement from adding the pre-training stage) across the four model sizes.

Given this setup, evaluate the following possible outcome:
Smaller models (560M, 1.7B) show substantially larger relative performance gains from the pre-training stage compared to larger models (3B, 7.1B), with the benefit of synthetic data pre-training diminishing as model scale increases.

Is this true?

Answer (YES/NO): YES